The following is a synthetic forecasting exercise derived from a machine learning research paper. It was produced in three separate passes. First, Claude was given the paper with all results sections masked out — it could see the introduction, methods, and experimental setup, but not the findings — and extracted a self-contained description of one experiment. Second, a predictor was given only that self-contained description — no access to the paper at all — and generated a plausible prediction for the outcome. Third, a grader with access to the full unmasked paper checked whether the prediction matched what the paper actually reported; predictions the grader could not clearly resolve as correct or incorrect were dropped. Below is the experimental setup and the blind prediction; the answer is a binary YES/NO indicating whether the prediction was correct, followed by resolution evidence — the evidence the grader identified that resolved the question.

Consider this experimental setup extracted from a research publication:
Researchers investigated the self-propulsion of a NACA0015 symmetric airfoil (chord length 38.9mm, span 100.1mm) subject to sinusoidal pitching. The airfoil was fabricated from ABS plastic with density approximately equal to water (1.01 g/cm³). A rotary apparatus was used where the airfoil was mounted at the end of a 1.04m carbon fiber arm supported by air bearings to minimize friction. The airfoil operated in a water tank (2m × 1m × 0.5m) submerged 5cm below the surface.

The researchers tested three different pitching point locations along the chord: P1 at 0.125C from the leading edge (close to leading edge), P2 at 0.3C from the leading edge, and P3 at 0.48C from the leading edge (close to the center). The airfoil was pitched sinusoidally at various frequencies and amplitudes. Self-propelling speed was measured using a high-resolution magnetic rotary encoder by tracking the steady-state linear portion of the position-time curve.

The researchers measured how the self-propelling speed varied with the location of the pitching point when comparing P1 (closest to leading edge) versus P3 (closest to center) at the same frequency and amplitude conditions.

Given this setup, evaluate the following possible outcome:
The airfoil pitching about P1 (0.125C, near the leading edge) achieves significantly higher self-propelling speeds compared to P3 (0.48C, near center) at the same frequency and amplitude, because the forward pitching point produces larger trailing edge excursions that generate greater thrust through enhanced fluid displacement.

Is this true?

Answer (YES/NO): YES